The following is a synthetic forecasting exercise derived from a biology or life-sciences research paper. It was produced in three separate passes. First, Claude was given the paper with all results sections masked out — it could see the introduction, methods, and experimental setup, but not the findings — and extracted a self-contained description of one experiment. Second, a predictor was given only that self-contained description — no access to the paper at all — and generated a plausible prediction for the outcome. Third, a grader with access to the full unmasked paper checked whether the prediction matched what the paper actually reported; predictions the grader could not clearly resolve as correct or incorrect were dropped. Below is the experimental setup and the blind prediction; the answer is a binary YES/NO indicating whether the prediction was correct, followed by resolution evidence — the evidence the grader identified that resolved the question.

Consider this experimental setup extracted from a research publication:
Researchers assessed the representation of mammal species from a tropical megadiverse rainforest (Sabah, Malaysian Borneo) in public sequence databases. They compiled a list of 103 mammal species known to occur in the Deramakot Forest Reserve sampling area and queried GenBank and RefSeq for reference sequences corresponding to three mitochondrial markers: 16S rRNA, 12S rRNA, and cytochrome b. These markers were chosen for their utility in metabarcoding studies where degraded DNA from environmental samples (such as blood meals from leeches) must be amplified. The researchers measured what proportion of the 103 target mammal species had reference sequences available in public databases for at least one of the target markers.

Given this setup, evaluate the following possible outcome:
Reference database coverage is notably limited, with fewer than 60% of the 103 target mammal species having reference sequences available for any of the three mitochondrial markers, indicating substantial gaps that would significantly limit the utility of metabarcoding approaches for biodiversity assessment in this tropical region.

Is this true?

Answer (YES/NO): NO